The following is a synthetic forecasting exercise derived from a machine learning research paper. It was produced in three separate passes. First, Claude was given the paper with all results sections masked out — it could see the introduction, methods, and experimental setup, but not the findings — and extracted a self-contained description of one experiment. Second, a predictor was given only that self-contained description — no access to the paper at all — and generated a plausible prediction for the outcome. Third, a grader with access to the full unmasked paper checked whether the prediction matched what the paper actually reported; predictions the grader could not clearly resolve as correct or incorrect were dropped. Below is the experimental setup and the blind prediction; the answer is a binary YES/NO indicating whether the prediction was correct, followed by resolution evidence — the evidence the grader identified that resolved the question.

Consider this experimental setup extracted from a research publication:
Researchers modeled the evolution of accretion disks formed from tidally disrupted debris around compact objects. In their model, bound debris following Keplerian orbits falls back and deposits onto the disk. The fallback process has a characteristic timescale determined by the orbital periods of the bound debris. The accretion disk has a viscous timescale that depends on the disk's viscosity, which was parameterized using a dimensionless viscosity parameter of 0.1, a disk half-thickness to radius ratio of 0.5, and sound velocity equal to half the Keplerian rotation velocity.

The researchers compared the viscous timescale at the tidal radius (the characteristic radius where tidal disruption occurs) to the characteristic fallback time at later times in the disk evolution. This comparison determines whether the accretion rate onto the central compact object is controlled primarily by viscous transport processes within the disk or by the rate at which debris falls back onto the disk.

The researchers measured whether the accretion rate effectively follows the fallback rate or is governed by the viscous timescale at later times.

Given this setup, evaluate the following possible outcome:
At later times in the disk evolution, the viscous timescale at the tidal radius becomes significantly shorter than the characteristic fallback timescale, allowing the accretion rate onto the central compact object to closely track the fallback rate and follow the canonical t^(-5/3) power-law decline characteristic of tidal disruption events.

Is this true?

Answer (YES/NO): YES